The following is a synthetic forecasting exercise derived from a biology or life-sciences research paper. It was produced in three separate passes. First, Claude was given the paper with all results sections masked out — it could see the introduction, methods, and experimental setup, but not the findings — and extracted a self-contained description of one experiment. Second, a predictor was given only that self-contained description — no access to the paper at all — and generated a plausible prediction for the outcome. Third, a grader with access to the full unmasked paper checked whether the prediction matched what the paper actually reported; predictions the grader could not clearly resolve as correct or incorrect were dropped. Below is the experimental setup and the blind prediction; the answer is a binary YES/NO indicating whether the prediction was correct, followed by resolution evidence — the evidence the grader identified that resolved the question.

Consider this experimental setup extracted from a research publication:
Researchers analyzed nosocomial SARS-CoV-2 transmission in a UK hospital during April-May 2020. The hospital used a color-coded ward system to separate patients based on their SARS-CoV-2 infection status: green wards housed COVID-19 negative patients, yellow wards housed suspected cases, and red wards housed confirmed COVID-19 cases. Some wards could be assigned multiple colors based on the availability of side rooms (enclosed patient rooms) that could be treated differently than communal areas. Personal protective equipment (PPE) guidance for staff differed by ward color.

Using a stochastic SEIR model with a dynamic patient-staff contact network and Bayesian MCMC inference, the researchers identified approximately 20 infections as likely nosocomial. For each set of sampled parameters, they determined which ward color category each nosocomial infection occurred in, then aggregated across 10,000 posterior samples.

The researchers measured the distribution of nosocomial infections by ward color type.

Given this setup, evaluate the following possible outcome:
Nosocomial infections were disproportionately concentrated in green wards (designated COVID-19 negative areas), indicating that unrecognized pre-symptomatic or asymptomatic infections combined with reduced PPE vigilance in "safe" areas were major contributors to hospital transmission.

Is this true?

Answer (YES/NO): NO